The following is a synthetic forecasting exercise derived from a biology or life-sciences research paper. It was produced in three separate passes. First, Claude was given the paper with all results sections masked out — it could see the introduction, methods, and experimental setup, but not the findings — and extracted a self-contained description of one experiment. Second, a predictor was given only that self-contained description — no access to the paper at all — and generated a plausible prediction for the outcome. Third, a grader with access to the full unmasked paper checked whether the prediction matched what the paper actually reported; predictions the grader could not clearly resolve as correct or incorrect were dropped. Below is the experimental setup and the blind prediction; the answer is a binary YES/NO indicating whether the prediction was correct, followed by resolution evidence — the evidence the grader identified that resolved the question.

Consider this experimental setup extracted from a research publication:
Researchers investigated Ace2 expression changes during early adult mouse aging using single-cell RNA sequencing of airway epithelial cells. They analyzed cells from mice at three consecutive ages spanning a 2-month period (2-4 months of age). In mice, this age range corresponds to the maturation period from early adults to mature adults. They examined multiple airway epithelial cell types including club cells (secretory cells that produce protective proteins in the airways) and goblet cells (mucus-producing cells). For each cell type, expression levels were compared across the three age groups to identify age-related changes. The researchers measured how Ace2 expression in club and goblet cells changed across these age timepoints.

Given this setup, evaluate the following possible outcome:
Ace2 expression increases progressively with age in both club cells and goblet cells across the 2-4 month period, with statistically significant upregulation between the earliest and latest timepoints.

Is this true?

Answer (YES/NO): YES